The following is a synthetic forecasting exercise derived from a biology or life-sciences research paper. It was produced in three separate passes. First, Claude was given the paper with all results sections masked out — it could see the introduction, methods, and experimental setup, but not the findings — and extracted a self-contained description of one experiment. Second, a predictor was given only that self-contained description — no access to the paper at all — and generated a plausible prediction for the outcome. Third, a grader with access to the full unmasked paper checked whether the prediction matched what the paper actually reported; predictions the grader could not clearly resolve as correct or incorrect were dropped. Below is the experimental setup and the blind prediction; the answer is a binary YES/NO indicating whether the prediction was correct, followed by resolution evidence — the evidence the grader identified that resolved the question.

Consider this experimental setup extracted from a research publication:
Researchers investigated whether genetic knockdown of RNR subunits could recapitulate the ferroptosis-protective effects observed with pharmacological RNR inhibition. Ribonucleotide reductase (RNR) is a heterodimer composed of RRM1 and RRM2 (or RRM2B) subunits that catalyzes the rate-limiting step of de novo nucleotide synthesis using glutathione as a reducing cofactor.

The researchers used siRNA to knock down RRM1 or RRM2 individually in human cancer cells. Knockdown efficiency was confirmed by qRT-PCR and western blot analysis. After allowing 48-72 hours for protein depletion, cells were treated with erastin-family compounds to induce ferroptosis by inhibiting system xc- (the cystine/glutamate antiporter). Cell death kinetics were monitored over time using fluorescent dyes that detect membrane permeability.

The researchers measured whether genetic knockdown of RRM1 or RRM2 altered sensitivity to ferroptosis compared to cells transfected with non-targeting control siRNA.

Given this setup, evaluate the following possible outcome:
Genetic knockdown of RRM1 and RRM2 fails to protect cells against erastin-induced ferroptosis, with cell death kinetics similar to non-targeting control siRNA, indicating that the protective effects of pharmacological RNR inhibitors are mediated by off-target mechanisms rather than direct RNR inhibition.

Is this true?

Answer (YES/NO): NO